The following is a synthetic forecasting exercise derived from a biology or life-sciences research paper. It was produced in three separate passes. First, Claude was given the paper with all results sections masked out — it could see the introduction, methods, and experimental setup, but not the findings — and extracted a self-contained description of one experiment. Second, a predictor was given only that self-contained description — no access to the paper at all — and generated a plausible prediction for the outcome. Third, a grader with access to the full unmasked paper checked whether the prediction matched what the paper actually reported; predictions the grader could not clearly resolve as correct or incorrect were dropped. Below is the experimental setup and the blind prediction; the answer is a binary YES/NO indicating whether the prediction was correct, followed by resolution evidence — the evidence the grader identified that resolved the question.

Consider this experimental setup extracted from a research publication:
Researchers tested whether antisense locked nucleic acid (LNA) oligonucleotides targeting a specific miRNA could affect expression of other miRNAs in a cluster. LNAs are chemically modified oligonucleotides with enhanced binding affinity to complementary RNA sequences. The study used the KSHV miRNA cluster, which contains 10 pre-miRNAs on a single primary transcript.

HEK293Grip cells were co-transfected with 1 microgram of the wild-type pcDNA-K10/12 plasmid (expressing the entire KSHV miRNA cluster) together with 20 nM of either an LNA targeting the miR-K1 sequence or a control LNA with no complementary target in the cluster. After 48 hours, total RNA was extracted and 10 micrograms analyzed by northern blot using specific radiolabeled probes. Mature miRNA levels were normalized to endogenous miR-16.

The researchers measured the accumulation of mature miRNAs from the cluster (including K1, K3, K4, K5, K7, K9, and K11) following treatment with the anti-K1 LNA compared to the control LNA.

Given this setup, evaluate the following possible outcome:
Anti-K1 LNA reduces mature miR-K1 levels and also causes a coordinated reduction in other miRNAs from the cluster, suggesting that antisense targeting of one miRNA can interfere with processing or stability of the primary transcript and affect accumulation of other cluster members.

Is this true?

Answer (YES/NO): YES